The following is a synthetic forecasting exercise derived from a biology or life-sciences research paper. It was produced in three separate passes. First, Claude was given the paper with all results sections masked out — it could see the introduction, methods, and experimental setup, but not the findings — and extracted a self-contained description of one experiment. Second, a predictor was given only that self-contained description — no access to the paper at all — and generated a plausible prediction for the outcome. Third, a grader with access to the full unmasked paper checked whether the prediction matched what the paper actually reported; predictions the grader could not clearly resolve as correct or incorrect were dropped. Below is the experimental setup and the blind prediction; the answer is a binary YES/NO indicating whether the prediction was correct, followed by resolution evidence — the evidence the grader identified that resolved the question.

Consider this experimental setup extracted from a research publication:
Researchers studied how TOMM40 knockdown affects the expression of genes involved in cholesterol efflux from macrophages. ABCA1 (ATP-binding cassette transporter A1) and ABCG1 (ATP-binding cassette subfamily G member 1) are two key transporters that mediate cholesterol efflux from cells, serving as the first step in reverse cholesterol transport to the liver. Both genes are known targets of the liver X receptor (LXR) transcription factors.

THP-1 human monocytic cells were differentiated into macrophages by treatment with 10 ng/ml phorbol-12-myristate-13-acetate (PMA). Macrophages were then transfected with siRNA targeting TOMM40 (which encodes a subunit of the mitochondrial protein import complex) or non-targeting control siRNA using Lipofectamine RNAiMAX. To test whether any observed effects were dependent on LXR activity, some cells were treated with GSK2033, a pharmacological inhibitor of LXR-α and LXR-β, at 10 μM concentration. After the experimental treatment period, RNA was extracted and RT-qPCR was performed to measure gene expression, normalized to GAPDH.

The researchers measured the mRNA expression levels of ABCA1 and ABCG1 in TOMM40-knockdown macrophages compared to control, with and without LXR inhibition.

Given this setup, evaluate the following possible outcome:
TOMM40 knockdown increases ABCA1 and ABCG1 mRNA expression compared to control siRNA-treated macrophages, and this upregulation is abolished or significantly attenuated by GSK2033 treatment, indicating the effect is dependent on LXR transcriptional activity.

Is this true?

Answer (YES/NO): YES